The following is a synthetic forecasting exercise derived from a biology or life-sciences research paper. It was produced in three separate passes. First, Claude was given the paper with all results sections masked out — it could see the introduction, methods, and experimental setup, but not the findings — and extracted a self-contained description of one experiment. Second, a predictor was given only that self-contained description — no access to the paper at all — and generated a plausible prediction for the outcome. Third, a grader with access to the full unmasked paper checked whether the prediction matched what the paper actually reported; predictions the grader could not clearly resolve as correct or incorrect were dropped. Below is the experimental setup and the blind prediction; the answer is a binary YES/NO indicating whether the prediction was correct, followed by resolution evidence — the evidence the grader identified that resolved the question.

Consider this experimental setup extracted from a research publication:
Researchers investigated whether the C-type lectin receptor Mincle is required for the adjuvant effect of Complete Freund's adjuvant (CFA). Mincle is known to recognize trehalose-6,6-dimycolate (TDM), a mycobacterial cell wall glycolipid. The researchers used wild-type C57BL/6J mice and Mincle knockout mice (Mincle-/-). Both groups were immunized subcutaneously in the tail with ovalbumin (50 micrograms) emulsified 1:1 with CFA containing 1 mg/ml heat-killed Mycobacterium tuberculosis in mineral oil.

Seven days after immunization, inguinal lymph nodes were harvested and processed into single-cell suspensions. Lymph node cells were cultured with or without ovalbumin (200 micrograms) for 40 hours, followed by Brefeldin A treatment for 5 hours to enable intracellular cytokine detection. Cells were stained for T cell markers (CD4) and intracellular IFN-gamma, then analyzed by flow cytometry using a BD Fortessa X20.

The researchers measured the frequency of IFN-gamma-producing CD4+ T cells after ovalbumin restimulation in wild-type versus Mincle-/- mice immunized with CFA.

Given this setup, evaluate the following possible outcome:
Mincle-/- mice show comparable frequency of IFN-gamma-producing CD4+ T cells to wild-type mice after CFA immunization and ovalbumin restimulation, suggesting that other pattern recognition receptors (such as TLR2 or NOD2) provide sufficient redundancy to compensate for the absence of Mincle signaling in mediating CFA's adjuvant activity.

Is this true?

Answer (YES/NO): NO